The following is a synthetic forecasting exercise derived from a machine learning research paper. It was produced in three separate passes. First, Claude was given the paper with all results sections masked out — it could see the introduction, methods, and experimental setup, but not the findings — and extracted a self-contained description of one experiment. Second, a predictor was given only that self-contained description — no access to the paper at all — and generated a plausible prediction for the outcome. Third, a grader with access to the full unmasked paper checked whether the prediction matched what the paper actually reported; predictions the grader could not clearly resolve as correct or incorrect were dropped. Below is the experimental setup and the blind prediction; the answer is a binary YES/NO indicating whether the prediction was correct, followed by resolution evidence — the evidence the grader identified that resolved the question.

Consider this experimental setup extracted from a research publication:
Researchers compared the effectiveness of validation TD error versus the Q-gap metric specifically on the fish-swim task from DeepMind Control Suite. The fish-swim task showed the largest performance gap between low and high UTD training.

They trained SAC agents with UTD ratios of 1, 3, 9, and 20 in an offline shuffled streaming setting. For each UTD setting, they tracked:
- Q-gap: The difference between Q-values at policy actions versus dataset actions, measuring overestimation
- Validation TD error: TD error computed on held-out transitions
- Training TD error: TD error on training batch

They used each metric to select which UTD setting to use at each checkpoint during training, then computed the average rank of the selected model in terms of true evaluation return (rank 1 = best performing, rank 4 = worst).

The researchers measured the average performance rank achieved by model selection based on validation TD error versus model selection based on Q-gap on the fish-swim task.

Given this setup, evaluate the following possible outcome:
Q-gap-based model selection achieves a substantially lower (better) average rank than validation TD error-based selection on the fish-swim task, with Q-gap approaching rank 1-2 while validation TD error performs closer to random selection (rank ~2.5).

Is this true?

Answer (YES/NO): NO